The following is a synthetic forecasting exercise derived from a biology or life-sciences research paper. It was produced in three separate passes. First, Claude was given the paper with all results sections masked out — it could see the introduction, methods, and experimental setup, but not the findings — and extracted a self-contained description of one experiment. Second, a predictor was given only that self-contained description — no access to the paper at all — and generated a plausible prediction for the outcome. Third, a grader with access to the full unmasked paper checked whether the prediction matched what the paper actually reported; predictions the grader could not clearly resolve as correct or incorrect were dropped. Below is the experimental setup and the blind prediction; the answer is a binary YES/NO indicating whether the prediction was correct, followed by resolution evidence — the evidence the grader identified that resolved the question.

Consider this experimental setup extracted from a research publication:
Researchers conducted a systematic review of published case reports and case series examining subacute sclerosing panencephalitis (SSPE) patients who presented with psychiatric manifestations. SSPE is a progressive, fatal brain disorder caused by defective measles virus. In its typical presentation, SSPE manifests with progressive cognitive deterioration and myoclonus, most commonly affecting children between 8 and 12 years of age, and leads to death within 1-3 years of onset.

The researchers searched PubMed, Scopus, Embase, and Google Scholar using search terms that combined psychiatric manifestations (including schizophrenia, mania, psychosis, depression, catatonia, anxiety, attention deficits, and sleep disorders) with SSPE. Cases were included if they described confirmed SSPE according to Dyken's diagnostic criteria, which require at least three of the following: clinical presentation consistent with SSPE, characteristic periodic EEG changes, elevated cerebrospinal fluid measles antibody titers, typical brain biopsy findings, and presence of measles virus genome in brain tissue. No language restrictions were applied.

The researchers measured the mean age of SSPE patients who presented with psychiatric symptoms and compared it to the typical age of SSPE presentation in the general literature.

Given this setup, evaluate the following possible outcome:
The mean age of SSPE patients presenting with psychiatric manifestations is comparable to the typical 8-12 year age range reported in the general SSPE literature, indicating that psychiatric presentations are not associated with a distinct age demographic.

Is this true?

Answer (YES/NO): NO